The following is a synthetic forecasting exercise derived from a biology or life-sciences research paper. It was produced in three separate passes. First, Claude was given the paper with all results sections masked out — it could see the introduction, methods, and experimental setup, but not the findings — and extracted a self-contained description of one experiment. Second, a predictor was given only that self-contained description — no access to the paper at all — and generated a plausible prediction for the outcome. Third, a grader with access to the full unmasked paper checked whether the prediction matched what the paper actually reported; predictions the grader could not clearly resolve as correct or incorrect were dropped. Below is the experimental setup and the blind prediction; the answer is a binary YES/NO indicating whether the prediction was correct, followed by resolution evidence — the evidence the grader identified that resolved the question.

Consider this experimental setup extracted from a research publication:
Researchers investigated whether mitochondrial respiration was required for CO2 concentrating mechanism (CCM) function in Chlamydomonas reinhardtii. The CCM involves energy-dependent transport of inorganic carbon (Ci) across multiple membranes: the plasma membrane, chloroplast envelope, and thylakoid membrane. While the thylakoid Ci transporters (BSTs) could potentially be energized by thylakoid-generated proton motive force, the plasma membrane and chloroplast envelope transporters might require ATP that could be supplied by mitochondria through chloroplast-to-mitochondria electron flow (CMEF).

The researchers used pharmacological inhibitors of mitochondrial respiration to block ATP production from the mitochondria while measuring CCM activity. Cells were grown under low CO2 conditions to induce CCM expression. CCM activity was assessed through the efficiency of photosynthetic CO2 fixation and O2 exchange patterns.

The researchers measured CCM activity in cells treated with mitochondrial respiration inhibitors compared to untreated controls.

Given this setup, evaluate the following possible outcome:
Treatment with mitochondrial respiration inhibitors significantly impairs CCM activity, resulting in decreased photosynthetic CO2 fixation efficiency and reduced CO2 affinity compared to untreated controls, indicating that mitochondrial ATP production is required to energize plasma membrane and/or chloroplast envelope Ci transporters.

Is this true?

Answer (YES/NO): YES